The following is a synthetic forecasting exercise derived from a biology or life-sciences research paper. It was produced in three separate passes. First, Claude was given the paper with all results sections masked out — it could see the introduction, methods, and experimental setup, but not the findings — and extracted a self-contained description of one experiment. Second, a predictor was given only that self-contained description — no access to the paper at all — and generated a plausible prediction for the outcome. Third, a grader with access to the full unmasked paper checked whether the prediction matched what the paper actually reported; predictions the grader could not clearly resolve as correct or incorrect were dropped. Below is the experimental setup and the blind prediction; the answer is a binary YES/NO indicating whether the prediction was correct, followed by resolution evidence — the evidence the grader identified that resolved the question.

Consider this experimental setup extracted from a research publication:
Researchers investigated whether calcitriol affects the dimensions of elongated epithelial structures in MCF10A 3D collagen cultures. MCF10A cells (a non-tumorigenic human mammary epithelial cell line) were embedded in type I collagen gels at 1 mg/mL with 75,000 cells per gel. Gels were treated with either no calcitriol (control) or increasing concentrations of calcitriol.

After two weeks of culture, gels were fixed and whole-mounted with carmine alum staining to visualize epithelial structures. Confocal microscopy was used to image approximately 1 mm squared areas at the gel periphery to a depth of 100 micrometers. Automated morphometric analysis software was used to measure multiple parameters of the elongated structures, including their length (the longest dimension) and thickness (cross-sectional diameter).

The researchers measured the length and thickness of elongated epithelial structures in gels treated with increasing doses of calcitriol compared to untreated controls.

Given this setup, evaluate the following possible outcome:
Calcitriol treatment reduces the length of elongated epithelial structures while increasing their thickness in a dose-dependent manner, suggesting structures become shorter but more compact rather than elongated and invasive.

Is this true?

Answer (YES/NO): NO